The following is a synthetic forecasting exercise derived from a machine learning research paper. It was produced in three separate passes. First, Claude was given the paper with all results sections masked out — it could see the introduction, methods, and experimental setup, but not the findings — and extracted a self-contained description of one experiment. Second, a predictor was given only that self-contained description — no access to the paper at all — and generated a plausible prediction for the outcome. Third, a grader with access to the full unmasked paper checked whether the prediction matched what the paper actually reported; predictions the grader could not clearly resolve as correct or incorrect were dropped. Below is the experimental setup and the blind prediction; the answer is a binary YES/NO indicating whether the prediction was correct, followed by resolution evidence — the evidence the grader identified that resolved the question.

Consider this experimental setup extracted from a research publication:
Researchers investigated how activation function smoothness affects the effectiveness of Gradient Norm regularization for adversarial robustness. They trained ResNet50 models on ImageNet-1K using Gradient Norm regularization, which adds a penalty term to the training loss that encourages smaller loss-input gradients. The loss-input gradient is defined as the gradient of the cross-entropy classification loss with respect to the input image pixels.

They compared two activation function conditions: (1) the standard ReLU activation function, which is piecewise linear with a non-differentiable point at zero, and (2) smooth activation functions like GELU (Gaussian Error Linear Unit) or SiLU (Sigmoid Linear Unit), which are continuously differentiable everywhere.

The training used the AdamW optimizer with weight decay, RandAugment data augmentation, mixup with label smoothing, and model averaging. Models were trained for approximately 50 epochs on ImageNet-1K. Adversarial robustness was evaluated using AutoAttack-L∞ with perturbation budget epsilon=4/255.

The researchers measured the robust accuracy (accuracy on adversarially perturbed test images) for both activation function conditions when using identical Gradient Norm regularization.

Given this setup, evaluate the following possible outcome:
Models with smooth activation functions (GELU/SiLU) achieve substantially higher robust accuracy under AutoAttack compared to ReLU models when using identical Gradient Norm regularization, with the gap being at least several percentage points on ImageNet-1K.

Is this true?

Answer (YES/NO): YES